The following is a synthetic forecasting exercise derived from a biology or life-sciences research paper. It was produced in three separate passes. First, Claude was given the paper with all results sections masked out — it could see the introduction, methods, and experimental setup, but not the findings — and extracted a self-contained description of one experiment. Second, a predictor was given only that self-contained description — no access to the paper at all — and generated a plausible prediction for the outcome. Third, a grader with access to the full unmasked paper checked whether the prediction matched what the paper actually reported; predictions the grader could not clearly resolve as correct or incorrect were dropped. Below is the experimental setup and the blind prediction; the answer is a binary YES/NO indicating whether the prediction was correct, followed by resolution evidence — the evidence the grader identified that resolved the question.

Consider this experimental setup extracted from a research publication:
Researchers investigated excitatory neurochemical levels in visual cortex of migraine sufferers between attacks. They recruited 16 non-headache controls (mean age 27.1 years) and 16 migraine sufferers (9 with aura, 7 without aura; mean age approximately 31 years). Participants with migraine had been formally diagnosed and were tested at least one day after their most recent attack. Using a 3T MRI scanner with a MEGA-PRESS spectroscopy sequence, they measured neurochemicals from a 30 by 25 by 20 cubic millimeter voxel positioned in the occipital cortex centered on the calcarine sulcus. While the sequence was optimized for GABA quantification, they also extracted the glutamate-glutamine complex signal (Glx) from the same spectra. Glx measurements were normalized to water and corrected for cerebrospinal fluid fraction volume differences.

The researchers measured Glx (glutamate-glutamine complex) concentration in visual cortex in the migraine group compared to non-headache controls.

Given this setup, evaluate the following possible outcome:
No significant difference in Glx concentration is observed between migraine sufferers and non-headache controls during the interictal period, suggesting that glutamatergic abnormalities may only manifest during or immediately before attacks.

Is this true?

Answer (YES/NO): NO